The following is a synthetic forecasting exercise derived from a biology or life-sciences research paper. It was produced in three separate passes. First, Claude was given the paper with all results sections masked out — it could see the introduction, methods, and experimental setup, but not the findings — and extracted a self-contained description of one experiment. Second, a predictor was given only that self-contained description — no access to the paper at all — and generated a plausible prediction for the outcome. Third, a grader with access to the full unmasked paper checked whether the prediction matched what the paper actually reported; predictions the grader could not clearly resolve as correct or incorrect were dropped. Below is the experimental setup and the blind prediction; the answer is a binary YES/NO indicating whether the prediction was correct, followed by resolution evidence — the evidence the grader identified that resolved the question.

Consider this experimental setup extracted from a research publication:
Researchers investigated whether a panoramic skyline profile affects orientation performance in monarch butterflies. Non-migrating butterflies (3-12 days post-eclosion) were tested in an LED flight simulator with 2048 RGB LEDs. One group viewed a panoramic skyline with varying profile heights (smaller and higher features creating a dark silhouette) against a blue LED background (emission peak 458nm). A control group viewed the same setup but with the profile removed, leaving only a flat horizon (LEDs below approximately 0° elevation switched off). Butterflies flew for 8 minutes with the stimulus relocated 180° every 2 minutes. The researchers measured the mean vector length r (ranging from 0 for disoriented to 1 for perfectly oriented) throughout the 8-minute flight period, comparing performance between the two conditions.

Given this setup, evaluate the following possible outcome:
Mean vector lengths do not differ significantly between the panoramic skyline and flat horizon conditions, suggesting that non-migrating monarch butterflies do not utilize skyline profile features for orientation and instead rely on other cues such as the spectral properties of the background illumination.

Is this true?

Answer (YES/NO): NO